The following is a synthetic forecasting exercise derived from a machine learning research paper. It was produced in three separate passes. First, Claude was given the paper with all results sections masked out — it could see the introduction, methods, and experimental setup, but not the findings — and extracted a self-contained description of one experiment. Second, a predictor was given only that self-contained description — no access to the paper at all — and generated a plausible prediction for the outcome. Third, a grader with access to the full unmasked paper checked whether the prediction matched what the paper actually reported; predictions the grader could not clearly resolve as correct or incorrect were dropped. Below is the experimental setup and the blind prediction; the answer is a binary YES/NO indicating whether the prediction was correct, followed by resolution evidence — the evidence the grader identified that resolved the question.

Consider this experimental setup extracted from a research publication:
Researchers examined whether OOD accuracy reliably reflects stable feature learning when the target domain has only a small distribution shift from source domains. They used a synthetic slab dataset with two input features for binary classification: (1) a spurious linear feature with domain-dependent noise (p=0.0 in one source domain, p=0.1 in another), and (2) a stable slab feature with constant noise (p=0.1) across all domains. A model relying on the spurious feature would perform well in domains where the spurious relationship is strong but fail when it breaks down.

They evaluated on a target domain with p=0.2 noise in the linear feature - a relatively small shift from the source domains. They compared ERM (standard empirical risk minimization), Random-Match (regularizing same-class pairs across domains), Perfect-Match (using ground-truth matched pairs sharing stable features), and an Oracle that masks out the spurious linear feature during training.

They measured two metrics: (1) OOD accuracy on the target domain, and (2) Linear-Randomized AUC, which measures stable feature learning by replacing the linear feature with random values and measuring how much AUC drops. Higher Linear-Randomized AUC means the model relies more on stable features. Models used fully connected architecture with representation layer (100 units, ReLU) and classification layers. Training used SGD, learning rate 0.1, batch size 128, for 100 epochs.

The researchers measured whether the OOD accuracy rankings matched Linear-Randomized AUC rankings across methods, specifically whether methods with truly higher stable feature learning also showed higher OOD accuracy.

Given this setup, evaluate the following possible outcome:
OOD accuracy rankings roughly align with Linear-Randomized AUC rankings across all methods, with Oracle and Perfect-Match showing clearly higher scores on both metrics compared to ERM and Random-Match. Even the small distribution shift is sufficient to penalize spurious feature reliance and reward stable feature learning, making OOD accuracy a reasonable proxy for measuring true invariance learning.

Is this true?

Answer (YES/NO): NO